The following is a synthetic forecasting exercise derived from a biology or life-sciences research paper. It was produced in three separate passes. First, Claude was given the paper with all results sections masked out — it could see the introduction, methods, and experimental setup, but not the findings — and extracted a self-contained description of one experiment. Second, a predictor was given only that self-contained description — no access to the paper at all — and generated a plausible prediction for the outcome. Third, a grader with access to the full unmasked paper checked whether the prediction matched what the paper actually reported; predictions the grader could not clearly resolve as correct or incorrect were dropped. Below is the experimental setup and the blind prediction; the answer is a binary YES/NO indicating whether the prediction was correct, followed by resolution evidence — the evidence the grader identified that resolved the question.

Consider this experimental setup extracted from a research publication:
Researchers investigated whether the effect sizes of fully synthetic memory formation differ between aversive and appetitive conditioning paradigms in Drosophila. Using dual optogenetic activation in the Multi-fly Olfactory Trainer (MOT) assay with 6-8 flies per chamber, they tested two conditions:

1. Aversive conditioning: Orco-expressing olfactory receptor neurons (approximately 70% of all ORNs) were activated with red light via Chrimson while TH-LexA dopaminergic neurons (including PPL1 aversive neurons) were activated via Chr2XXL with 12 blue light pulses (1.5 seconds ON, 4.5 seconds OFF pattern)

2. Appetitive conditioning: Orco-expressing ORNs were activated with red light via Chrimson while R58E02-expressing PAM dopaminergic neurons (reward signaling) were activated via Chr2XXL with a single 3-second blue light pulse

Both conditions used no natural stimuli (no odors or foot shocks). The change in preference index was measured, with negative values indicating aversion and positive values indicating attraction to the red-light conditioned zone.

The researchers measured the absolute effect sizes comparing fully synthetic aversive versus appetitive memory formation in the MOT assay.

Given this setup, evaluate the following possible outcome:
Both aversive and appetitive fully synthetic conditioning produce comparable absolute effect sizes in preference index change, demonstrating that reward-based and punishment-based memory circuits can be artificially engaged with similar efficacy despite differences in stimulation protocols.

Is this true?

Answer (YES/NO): NO